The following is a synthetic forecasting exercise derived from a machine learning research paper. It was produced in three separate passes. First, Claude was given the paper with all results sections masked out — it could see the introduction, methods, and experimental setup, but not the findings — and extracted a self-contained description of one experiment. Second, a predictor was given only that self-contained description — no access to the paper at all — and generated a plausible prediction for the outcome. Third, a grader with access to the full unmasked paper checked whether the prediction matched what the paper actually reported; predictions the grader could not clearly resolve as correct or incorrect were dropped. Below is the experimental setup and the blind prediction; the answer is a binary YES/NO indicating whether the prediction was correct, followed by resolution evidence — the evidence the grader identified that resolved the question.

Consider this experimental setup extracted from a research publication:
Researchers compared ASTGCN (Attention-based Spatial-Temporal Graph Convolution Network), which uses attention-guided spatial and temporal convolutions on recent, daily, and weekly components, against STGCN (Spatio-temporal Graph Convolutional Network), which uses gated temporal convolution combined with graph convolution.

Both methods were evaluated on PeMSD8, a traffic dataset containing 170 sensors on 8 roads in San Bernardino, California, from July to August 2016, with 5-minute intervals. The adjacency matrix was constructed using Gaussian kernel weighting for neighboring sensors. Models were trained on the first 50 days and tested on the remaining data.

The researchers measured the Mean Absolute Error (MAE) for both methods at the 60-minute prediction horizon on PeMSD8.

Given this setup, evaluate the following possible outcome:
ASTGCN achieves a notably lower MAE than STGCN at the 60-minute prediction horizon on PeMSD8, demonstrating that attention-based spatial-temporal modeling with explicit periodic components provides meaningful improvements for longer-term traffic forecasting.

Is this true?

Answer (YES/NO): YES